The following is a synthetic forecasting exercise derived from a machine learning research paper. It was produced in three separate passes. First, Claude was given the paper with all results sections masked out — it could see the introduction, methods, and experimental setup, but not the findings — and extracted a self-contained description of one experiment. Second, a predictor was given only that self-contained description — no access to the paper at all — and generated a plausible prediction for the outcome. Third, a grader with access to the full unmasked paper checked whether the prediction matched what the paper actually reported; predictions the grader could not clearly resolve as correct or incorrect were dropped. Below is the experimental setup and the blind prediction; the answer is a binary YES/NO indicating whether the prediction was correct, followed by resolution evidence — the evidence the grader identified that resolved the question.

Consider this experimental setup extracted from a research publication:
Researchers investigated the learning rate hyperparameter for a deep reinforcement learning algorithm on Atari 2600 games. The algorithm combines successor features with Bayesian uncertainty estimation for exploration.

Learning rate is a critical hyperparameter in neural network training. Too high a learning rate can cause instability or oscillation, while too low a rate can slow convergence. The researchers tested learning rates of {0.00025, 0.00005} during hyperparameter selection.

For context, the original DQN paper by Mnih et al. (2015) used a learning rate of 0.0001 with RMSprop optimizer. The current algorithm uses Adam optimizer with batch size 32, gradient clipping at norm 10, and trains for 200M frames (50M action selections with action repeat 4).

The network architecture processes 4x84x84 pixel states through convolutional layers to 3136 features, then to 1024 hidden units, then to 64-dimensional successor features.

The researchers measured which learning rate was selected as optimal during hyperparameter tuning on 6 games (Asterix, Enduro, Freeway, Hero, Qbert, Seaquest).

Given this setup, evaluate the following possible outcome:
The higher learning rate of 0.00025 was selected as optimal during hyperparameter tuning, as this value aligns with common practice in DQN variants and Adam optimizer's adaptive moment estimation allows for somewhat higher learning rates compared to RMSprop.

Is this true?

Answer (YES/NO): NO